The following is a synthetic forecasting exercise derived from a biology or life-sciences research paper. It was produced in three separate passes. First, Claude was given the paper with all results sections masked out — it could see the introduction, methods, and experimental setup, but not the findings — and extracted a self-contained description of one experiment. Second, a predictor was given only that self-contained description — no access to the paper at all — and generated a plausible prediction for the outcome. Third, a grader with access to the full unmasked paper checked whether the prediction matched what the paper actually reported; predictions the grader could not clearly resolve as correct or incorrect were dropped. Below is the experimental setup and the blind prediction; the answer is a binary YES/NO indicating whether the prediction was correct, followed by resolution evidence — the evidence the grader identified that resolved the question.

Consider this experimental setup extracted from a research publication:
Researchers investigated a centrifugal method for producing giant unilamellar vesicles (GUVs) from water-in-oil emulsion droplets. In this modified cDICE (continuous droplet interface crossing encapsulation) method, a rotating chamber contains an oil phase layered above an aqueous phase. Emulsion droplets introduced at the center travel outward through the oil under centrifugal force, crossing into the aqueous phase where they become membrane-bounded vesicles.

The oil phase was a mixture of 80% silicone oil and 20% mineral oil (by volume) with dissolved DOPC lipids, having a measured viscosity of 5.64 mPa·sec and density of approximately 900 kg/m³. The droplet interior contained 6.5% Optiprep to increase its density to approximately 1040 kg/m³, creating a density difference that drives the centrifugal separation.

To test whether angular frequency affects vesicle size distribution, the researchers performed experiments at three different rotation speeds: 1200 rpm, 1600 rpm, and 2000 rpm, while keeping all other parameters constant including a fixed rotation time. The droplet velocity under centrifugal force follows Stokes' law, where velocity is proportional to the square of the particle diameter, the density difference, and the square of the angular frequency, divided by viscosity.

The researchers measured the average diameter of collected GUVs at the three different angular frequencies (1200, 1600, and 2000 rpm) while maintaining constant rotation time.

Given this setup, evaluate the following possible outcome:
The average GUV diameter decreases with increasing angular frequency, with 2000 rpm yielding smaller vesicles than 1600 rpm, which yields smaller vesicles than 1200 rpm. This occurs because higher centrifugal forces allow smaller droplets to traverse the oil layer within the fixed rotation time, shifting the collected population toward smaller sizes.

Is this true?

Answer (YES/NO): YES